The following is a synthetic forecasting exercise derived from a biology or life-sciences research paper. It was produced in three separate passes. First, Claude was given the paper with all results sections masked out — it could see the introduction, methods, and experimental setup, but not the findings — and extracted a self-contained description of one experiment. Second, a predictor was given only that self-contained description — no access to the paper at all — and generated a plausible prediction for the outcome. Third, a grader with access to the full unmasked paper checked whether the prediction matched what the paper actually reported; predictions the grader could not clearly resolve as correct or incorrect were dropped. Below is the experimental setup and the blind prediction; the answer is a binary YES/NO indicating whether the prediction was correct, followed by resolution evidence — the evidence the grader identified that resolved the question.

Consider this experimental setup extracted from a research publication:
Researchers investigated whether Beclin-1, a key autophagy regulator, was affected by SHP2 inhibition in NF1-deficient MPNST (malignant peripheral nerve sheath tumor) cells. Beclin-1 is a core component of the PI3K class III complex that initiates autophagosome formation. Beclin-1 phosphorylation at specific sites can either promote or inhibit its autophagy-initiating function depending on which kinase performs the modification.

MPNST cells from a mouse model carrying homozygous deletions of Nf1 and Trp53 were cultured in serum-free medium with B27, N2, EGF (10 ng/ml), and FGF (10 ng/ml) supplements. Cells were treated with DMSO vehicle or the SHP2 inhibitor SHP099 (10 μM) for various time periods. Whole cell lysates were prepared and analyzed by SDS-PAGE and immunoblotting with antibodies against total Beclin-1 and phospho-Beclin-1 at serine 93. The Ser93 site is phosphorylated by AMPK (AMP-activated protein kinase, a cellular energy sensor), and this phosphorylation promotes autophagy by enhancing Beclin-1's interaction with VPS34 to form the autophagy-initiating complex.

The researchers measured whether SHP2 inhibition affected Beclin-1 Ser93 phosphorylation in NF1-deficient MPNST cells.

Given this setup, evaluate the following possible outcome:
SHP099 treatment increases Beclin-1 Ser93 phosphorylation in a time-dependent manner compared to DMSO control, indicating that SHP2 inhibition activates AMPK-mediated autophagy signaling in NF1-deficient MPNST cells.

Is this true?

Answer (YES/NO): NO